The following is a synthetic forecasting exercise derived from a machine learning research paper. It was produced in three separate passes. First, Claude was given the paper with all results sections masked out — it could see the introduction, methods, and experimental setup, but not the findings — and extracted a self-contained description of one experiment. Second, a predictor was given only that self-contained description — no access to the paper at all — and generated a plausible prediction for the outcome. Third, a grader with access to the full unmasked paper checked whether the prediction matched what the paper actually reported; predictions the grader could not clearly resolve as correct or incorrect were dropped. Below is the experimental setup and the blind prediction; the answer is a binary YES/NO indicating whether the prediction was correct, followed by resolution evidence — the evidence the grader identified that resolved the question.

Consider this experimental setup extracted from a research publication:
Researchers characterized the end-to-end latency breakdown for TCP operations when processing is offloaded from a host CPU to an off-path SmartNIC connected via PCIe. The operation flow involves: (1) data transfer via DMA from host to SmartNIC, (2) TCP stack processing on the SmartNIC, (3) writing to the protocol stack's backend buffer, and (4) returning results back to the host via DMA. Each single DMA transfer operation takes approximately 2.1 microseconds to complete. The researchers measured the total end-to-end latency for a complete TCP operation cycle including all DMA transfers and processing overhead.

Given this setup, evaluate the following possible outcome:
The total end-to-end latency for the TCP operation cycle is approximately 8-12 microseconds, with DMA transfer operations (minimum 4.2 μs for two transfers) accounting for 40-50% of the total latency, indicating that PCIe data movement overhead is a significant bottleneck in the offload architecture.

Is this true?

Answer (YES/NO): NO